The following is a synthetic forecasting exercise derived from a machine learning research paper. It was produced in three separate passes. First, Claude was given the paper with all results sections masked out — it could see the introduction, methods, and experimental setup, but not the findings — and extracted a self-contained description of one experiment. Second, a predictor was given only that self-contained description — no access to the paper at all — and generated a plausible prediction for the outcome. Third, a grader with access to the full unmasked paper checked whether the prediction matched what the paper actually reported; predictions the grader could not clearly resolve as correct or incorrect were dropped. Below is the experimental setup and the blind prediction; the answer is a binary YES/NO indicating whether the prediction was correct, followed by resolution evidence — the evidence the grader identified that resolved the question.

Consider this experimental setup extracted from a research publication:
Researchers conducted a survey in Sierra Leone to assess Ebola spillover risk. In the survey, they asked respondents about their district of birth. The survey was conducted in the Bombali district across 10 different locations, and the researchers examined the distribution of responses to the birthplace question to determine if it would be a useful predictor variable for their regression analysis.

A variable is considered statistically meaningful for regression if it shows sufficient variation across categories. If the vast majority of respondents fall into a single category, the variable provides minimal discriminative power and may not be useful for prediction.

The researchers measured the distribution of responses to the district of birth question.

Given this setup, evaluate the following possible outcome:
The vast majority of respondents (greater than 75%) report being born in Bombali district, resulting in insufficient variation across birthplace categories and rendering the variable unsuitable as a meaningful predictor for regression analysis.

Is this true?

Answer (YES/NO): YES